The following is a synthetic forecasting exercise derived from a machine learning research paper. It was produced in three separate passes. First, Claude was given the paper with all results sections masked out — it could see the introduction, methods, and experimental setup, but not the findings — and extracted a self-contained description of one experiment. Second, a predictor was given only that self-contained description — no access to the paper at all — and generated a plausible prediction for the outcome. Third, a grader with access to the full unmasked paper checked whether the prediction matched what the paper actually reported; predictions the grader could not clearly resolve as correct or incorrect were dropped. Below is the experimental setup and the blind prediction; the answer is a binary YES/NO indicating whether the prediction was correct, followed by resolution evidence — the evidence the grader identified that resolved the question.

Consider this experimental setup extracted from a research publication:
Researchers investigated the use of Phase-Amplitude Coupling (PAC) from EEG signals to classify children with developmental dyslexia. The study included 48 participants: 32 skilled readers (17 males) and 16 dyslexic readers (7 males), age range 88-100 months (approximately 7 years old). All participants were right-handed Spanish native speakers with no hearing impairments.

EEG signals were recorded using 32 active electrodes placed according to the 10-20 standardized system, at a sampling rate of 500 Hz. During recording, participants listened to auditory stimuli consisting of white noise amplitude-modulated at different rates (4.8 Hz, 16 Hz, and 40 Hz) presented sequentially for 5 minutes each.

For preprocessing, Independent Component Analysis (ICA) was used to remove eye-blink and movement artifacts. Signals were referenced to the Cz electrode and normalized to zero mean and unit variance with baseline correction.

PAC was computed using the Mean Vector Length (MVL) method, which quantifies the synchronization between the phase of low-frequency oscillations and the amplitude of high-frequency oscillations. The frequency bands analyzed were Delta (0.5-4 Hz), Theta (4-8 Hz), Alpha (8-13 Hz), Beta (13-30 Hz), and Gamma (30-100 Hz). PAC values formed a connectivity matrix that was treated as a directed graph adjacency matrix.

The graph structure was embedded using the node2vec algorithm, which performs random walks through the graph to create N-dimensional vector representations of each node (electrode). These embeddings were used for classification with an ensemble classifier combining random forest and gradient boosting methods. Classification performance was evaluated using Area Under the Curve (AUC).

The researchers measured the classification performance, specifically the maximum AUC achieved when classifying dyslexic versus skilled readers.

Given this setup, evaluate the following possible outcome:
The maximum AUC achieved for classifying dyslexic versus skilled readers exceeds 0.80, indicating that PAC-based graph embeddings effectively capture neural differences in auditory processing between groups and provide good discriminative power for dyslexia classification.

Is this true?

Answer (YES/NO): NO